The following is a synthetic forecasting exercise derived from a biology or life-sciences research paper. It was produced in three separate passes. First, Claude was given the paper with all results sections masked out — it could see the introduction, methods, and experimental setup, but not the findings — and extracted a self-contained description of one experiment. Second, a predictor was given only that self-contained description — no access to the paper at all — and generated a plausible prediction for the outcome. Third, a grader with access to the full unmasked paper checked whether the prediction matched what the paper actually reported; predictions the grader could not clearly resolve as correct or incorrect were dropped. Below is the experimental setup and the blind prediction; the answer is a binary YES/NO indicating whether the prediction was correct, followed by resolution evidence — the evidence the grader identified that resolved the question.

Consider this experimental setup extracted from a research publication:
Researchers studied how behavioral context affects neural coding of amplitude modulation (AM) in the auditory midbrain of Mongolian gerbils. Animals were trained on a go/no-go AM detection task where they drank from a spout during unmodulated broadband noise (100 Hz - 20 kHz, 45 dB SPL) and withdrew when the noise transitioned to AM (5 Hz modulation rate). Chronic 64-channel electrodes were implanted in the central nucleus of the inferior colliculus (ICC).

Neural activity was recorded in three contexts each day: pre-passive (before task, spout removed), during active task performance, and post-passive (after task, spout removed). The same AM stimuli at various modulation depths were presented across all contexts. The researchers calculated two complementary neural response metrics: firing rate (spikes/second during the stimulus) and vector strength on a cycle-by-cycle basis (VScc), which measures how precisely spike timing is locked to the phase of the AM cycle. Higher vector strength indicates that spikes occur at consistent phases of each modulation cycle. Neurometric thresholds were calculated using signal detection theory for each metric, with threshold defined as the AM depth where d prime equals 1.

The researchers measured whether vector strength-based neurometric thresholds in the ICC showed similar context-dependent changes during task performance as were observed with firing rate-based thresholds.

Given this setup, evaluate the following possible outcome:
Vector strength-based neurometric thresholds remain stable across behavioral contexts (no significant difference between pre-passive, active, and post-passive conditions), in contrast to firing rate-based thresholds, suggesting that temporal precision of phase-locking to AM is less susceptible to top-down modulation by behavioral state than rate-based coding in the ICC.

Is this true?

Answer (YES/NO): NO